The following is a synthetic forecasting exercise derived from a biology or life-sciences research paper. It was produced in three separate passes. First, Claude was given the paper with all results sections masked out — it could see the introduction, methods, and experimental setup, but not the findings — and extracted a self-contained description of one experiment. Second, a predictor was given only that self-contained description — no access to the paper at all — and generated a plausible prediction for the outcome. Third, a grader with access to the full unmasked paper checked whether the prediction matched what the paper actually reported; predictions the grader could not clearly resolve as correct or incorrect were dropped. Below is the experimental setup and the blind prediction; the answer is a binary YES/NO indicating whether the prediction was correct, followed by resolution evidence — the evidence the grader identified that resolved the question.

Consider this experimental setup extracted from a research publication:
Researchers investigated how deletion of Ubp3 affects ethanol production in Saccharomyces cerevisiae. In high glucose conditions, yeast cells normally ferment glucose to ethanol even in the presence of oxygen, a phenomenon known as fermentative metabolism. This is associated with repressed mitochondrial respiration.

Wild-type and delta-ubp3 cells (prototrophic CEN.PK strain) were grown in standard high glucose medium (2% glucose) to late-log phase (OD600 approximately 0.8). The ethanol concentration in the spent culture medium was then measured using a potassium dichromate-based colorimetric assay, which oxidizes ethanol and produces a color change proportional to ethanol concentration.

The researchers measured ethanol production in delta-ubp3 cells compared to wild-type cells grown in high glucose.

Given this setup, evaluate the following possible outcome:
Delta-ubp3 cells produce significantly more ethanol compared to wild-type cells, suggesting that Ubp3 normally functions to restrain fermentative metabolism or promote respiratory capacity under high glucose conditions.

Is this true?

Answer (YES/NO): NO